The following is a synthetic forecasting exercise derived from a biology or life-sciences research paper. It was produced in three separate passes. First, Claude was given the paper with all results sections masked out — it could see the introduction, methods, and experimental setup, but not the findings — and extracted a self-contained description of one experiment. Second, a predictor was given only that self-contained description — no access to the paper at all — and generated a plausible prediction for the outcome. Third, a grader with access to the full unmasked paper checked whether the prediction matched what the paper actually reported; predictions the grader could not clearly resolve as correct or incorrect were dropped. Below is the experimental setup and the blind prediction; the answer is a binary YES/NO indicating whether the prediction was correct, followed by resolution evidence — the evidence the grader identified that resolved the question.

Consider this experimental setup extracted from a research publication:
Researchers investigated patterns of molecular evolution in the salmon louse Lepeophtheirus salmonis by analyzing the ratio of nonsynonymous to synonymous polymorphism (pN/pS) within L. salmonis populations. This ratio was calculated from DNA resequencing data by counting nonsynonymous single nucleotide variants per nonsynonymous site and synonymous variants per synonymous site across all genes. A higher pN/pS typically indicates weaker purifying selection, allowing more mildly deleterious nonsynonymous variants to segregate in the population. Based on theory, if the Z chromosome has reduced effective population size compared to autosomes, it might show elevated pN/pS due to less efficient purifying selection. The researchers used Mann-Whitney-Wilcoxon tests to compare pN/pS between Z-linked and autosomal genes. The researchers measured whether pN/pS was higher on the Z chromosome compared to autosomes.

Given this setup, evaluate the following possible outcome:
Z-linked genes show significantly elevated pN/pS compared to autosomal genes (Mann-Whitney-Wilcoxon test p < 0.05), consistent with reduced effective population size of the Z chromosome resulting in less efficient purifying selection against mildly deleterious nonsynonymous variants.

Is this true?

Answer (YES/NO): NO